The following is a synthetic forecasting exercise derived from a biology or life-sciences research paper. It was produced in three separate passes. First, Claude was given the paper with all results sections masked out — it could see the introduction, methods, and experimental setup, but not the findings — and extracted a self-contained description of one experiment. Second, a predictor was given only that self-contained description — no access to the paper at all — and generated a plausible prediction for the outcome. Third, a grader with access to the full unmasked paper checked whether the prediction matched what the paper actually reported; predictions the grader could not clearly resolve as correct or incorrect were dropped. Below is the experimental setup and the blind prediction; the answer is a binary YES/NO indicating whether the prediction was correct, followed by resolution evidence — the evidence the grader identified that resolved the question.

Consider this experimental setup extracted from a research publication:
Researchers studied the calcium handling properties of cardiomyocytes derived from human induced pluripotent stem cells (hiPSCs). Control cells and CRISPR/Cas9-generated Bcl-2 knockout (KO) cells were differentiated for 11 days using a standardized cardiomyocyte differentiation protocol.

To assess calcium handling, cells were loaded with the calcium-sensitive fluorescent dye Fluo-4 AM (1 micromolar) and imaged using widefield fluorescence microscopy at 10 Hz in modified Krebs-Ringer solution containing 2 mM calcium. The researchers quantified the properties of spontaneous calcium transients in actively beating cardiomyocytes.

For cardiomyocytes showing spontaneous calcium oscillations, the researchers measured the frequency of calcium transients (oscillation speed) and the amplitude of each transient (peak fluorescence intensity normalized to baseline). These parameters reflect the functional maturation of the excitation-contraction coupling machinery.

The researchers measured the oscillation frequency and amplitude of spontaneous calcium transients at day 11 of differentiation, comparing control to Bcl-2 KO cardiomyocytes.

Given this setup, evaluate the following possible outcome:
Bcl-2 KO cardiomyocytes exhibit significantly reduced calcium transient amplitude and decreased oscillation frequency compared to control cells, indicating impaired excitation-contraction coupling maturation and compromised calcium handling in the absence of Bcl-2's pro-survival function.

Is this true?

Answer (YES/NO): NO